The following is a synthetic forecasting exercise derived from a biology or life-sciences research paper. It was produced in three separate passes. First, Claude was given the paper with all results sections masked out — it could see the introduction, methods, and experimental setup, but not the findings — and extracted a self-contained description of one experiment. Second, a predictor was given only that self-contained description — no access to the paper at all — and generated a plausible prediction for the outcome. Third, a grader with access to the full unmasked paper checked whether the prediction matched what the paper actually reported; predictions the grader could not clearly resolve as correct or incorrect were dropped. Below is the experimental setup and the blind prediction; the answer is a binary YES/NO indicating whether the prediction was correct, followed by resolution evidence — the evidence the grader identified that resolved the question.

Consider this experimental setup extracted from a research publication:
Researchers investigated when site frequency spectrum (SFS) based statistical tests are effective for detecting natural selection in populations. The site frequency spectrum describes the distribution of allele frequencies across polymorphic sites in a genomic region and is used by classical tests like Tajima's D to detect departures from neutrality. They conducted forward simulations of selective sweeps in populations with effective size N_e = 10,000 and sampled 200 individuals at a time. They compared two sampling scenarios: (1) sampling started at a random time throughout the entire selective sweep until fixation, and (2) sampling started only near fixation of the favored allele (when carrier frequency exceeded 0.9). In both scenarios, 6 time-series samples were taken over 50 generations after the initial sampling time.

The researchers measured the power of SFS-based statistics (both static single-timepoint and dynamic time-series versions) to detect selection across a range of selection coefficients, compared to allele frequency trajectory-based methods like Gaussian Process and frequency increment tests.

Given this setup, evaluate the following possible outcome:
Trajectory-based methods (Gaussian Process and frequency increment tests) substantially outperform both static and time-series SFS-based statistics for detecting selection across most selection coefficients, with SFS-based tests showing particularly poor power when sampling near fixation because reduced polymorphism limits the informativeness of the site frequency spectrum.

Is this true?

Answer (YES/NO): NO